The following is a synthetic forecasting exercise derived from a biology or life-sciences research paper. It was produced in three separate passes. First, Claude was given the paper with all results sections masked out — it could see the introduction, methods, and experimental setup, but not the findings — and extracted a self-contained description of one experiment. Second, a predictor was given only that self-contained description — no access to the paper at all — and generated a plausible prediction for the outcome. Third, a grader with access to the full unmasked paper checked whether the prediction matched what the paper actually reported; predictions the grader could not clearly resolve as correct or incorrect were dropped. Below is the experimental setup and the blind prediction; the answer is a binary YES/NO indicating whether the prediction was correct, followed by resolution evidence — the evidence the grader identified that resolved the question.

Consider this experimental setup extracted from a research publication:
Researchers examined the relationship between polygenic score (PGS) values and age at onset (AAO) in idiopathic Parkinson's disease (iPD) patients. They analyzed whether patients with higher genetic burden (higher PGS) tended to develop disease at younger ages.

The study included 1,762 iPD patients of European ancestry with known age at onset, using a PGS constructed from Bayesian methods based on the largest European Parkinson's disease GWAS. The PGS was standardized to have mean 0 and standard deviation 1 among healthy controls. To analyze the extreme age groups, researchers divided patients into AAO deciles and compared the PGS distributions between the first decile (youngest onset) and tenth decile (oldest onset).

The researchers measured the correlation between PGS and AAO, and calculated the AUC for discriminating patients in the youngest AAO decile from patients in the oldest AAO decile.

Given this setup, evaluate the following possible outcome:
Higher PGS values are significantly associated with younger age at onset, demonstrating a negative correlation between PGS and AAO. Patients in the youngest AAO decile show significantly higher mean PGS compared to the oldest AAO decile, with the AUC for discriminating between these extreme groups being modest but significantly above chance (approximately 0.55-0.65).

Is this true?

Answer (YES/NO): NO